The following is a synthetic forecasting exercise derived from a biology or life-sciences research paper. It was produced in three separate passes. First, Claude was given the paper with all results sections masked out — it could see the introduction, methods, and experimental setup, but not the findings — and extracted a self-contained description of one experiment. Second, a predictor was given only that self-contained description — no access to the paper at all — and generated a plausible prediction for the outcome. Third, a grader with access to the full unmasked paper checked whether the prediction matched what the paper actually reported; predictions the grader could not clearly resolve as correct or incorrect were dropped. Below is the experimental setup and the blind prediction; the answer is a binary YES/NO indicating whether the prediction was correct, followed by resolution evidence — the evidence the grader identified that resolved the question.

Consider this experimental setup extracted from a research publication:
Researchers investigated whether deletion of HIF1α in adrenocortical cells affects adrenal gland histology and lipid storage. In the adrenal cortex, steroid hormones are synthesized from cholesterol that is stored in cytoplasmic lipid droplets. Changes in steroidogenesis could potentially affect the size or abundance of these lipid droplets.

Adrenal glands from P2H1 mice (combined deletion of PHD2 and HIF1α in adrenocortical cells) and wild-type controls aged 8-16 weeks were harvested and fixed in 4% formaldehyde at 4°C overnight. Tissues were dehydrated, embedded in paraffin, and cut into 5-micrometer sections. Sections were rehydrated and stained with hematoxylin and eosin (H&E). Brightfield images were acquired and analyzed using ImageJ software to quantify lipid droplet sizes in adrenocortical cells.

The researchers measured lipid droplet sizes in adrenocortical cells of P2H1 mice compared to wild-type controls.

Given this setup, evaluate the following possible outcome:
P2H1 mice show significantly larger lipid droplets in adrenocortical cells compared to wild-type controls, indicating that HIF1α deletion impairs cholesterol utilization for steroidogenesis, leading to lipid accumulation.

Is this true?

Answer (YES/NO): NO